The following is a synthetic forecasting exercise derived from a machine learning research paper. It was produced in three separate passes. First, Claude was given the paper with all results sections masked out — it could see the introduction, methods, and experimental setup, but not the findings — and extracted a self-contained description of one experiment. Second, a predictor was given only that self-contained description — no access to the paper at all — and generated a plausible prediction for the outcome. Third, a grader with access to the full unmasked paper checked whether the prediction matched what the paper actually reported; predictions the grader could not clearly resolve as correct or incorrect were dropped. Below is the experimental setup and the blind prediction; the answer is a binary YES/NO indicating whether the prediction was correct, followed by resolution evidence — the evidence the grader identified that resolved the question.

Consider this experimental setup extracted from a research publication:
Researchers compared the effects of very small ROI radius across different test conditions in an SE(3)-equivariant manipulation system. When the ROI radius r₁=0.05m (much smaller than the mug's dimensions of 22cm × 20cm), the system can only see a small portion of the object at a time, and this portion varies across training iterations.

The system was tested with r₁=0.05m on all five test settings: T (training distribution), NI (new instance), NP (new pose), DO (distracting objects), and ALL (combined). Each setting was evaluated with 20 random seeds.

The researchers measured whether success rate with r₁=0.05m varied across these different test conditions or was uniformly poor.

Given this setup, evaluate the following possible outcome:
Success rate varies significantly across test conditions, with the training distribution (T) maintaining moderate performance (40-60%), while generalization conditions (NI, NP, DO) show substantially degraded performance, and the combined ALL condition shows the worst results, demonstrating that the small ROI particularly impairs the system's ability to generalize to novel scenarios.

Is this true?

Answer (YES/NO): NO